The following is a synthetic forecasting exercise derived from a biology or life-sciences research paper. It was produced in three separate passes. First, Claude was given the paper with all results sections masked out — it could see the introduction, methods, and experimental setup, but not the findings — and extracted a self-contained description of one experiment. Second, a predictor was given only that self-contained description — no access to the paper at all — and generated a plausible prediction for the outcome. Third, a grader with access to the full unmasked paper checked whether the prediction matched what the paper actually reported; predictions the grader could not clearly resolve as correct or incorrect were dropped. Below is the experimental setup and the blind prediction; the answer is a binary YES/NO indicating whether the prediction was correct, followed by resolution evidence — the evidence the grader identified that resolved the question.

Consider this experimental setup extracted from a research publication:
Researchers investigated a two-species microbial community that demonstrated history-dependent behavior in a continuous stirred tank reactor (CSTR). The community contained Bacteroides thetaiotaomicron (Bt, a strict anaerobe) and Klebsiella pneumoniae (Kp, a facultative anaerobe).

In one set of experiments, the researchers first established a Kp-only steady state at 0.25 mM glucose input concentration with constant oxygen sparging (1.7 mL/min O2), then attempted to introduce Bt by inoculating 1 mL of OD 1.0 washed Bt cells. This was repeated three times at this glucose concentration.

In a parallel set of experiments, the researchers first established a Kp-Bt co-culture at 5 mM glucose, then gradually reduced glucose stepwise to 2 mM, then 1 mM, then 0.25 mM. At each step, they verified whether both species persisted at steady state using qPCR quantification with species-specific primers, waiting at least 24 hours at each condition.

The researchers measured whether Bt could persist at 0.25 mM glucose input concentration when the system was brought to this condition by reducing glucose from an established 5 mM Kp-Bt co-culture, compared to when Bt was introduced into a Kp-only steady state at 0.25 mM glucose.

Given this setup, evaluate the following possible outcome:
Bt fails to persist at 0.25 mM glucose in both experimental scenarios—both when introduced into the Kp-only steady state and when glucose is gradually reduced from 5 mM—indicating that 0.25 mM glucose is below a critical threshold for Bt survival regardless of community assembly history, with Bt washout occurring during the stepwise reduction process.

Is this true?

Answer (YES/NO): NO